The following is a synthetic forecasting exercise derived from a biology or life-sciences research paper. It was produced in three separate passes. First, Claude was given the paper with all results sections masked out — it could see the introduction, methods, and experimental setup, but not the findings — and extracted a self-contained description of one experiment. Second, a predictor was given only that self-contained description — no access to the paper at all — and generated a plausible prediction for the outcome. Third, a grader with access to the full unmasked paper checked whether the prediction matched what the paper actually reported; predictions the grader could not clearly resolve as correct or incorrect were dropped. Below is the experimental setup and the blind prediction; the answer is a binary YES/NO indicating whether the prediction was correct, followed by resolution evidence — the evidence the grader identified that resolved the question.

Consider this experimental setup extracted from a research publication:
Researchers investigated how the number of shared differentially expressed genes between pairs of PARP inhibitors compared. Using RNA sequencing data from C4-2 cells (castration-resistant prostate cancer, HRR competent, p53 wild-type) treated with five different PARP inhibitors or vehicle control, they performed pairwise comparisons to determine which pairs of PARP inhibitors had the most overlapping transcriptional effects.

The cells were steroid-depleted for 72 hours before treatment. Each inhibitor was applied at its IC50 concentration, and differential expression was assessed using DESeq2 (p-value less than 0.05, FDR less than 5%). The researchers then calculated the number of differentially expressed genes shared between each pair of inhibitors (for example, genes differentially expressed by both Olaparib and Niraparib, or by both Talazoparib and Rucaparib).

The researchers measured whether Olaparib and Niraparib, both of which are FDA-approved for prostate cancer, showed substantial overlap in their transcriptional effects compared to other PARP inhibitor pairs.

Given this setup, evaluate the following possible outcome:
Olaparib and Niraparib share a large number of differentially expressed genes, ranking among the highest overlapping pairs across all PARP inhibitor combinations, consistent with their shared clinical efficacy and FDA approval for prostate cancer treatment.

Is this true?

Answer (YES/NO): YES